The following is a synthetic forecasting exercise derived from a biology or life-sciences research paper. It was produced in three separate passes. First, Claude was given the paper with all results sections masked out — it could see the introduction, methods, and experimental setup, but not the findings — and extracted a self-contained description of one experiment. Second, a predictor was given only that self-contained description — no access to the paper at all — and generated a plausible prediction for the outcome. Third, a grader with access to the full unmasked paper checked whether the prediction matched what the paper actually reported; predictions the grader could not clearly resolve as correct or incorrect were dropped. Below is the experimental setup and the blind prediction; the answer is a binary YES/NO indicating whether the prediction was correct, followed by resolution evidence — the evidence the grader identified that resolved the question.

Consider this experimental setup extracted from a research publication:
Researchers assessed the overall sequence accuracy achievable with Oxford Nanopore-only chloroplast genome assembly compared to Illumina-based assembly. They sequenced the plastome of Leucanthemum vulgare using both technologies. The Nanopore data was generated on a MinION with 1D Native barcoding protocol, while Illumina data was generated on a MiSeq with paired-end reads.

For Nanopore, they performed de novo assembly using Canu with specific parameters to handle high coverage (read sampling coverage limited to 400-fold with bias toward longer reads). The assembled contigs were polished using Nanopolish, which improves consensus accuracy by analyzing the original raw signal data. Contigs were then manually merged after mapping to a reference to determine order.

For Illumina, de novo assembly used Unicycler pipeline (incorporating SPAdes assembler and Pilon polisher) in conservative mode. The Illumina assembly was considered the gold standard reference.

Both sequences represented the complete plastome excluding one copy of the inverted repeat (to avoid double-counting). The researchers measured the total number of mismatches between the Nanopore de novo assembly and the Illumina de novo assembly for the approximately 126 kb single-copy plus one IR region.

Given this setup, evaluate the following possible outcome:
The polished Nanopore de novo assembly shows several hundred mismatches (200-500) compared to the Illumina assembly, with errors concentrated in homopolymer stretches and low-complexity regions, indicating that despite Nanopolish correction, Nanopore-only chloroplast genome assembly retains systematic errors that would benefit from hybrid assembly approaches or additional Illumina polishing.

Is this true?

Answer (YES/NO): NO